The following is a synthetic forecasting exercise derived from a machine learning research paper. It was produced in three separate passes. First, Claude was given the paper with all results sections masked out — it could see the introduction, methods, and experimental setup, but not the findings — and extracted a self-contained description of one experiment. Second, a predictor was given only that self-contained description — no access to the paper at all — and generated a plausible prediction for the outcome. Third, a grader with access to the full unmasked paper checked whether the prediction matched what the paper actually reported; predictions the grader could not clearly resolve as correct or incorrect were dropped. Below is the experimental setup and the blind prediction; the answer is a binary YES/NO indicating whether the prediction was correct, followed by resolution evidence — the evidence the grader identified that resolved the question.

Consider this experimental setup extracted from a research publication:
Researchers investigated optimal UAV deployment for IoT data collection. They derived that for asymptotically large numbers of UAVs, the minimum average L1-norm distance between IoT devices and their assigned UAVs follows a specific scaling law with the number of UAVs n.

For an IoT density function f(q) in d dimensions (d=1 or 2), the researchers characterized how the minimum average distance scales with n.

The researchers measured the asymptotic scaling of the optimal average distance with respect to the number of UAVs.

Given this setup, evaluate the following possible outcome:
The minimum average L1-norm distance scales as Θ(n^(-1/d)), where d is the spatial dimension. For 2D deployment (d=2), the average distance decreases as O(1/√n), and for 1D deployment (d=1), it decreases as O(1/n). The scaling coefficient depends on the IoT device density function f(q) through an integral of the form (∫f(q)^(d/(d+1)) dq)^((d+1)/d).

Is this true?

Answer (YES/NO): YES